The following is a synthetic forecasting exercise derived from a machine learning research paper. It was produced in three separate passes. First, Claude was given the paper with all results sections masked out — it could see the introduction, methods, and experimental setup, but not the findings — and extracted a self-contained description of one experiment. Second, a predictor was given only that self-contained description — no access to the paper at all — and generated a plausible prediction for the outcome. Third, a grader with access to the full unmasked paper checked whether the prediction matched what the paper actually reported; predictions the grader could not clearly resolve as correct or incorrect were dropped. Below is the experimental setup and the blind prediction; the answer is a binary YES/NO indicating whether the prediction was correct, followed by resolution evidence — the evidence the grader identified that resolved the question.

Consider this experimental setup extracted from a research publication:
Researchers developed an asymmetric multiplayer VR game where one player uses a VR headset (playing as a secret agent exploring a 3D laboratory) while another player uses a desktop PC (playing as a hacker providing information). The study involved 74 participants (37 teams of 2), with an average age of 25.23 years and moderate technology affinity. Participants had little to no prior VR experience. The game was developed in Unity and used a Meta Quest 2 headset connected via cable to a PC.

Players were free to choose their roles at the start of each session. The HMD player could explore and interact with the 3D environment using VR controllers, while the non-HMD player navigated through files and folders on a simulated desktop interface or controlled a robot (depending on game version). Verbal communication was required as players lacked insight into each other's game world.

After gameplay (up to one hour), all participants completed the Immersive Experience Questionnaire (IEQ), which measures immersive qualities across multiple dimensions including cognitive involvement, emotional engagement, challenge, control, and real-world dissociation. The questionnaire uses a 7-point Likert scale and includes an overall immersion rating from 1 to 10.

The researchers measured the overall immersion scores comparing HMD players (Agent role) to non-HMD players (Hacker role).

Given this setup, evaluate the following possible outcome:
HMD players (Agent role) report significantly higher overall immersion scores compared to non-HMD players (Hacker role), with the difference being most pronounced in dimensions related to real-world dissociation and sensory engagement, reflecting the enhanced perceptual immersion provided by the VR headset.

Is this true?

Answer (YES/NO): NO